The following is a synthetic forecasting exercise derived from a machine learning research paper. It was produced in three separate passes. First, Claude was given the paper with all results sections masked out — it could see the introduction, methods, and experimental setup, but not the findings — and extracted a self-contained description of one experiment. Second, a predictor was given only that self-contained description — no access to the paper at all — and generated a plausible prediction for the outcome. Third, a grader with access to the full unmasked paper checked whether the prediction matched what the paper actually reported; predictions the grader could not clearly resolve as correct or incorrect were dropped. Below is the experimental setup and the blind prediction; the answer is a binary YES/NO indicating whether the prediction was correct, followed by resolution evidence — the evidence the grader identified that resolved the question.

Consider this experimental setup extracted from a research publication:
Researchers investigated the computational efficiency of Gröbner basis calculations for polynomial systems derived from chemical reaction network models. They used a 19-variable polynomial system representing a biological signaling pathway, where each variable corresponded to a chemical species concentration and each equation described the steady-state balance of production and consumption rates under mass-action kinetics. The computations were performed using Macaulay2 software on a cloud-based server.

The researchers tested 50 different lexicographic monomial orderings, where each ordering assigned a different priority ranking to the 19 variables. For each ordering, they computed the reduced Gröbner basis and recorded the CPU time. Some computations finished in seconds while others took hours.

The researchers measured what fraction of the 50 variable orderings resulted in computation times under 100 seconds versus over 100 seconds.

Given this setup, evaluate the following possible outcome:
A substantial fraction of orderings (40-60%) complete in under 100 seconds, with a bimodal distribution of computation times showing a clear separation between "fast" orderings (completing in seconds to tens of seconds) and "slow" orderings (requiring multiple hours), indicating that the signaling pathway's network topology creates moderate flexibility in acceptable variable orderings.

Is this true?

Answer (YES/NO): NO